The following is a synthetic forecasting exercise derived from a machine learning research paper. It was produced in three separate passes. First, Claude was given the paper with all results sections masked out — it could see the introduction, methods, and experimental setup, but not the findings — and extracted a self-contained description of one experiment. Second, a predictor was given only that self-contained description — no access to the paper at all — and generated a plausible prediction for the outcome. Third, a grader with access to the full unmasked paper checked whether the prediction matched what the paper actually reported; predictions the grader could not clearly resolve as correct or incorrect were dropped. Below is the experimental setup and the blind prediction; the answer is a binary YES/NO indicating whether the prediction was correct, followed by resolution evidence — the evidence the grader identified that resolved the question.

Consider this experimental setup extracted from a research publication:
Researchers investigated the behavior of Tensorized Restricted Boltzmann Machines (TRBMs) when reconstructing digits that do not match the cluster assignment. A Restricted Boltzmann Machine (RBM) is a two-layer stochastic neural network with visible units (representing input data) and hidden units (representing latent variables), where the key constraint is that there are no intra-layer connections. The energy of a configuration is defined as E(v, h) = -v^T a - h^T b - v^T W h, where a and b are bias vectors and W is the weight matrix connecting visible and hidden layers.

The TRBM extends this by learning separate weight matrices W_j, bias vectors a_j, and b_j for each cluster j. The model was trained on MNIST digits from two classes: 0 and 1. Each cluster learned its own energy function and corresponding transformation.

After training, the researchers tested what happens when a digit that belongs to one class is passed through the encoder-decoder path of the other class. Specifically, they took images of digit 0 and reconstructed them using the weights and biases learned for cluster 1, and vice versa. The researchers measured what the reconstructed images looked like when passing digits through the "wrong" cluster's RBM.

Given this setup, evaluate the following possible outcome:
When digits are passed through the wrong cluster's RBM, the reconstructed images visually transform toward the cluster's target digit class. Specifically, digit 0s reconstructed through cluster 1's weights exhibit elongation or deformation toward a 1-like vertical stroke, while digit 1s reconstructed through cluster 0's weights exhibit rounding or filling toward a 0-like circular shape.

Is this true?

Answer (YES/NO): NO